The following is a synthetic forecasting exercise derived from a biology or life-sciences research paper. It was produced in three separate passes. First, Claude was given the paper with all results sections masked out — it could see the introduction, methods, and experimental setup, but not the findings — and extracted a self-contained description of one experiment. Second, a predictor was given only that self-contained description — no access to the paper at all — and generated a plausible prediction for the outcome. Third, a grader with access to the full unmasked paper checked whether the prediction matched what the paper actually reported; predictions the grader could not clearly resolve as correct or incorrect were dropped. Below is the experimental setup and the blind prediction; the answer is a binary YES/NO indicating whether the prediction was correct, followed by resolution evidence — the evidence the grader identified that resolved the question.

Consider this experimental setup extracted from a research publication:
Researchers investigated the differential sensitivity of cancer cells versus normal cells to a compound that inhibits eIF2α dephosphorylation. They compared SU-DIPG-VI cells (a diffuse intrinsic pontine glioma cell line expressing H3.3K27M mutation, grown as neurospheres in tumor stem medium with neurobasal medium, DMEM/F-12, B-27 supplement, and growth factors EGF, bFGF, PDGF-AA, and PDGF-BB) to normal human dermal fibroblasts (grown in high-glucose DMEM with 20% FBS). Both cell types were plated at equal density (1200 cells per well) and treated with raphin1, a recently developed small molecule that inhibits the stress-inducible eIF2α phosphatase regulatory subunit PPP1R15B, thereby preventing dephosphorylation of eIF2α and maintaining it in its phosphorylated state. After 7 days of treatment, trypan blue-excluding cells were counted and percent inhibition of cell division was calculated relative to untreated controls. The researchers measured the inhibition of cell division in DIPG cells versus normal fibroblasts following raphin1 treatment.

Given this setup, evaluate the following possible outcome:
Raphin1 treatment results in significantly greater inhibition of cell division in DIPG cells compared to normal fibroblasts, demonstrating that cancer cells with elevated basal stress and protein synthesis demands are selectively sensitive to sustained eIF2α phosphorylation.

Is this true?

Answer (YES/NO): YES